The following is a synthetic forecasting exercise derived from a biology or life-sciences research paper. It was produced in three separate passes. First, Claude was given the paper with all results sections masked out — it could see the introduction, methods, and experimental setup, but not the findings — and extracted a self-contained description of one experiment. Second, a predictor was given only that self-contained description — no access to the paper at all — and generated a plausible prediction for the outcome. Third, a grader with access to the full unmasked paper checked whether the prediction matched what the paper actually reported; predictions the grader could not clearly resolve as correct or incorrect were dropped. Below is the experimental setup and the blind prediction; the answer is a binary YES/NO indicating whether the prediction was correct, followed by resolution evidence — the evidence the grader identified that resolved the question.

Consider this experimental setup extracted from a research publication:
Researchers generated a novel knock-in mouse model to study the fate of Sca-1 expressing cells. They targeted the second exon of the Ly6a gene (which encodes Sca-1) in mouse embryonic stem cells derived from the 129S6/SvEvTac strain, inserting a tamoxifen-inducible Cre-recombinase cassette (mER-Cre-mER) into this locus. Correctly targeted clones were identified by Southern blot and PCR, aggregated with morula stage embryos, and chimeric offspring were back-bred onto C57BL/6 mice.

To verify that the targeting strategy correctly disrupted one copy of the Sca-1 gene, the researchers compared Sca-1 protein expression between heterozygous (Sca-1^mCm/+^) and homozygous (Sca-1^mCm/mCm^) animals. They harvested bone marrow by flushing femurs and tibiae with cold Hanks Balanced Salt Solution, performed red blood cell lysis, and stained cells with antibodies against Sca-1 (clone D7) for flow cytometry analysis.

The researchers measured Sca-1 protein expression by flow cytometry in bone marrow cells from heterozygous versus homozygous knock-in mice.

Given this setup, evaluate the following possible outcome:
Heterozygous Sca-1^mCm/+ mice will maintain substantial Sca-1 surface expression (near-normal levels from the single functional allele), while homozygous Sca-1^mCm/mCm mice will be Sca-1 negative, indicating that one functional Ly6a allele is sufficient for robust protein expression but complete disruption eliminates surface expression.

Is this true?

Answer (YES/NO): YES